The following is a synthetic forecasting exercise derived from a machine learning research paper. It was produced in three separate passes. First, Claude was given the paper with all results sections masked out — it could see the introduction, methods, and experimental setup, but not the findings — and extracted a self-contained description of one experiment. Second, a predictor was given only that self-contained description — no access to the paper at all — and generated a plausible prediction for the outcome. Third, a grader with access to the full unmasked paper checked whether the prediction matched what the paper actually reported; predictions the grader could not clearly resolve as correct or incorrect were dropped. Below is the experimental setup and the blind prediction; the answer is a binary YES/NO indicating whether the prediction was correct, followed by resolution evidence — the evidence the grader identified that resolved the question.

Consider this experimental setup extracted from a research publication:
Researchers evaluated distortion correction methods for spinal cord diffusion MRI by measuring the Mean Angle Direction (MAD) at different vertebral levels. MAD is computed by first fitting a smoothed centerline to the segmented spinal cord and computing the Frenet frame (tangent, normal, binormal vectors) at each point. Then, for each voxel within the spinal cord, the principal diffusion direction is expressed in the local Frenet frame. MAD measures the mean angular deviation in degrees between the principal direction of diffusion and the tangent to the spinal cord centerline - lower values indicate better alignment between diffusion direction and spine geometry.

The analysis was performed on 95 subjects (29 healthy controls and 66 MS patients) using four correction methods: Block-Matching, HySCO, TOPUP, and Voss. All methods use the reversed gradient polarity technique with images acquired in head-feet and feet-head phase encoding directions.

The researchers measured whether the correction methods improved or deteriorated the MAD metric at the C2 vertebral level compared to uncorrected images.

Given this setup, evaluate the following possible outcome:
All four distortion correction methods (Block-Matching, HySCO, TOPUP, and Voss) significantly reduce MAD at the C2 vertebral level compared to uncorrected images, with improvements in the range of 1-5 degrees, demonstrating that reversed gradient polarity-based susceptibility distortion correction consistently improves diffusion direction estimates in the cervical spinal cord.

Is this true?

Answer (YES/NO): NO